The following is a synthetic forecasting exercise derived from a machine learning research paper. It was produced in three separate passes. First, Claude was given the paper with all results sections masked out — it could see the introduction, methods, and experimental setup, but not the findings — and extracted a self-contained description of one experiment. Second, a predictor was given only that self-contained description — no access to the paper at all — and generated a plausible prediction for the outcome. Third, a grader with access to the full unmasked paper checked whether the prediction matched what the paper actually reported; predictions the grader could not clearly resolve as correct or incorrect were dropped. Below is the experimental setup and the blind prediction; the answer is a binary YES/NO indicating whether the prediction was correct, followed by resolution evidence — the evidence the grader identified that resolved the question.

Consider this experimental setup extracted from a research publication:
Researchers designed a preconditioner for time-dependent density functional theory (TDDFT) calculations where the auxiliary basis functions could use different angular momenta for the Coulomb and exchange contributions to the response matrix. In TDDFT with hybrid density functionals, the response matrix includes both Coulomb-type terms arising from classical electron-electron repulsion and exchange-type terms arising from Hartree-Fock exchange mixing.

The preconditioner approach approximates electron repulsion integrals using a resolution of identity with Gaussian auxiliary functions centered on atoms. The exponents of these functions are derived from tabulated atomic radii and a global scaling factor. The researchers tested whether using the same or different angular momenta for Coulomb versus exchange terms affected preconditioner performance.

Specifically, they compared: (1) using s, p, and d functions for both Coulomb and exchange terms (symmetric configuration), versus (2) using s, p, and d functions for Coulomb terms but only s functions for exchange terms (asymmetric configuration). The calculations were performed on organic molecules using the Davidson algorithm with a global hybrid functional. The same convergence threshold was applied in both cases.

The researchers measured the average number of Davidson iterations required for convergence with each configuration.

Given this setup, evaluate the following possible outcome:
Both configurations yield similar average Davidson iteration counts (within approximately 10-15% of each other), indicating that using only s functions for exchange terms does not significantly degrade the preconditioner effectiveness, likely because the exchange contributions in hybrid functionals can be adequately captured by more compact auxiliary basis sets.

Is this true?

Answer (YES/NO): YES